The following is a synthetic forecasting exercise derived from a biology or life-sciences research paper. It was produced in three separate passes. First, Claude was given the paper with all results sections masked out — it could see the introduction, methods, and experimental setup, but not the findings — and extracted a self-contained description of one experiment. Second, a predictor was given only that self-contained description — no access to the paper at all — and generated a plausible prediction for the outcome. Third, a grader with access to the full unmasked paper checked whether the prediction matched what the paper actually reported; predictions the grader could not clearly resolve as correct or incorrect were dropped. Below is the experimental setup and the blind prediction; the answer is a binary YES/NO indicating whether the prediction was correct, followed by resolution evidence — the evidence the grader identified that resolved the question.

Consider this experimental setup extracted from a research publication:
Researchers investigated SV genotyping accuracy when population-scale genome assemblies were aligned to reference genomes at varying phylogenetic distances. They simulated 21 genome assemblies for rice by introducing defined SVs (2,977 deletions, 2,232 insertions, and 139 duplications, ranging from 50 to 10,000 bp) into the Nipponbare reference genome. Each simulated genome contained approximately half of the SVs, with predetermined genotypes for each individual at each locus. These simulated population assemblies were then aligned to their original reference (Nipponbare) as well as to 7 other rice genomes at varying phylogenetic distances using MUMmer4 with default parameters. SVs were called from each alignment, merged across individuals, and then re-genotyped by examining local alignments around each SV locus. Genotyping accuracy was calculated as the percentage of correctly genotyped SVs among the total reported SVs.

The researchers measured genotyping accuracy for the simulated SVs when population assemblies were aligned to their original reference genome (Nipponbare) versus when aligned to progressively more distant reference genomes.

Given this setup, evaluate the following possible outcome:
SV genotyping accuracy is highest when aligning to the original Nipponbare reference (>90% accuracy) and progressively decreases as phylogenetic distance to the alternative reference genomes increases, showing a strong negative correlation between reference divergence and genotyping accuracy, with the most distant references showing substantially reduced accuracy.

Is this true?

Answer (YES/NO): NO